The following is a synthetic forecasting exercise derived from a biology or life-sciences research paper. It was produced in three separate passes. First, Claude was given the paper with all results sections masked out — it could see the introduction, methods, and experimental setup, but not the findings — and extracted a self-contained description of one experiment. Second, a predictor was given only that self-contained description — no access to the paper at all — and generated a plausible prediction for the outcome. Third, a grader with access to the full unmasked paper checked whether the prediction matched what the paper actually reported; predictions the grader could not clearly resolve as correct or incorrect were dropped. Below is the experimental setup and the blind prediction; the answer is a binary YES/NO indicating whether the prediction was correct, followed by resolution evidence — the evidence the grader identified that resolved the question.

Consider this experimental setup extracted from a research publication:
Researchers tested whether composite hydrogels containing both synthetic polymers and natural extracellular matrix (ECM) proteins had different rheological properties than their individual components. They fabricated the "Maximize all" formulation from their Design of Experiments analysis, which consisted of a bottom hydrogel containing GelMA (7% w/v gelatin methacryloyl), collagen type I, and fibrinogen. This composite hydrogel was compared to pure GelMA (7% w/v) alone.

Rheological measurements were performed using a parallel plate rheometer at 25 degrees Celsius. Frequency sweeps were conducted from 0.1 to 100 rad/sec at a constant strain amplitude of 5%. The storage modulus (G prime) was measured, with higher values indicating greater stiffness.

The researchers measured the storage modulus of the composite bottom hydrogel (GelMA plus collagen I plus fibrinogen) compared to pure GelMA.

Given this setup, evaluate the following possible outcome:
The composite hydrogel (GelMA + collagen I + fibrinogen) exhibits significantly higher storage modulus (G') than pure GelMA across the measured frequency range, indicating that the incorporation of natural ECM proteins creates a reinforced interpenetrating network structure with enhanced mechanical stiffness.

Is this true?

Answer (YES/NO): NO